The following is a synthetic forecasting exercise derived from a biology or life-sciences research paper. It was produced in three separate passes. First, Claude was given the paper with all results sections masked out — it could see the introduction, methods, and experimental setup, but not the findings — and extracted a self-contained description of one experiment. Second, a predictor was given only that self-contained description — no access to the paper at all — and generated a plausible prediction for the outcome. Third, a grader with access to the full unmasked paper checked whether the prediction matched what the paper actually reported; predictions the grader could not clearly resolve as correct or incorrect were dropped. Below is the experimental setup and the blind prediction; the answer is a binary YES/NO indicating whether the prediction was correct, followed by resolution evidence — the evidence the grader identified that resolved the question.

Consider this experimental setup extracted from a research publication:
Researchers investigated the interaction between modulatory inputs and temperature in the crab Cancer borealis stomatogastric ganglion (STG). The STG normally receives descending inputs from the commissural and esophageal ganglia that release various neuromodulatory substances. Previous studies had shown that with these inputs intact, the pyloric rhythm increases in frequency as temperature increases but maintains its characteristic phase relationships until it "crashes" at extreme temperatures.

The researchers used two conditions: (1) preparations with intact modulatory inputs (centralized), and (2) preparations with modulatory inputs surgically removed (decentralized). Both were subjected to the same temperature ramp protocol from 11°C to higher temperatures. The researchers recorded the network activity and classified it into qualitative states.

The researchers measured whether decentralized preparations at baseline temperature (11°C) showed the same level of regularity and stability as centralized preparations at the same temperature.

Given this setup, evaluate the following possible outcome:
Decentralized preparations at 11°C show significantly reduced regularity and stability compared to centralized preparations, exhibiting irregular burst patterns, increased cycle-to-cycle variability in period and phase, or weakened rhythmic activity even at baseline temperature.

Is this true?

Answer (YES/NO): YES